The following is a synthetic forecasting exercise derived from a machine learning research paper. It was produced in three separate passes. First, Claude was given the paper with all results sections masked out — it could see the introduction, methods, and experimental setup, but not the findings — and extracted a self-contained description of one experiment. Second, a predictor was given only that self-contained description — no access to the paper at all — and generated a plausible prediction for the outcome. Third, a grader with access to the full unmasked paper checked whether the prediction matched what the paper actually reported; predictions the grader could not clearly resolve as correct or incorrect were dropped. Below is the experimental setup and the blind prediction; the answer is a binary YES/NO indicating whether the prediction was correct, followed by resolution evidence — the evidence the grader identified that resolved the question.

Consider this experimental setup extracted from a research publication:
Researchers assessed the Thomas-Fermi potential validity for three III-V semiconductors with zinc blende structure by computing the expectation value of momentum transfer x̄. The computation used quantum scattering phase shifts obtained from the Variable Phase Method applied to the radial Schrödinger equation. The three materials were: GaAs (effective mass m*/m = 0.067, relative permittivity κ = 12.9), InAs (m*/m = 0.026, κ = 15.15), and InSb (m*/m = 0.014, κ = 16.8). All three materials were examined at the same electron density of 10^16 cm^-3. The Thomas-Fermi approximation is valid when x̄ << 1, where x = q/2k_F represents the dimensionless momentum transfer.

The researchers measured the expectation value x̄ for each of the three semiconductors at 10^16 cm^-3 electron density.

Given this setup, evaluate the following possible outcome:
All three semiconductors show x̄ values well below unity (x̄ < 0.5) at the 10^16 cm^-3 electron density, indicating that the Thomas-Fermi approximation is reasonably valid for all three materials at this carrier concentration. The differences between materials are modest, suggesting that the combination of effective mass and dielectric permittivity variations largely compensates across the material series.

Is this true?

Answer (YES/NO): NO